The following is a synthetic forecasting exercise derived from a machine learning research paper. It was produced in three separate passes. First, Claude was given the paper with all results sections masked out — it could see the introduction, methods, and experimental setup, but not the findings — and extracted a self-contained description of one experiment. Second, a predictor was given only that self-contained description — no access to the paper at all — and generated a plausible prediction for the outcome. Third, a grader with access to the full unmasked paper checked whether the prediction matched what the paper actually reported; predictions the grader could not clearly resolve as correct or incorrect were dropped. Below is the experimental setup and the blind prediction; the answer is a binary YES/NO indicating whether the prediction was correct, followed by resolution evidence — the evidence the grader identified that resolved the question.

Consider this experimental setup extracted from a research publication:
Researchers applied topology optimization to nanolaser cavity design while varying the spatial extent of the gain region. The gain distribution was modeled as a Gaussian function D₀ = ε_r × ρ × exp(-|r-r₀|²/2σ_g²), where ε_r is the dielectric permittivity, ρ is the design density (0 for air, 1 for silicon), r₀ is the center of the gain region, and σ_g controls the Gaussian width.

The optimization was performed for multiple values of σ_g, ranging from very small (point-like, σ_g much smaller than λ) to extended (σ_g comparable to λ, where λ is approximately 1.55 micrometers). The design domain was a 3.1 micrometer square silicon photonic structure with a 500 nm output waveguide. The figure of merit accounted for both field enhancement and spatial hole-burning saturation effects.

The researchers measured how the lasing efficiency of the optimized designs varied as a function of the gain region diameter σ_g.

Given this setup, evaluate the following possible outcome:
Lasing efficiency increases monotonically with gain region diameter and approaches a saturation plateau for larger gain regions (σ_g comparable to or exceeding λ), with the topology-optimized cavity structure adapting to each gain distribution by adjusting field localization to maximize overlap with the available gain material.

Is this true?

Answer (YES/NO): NO